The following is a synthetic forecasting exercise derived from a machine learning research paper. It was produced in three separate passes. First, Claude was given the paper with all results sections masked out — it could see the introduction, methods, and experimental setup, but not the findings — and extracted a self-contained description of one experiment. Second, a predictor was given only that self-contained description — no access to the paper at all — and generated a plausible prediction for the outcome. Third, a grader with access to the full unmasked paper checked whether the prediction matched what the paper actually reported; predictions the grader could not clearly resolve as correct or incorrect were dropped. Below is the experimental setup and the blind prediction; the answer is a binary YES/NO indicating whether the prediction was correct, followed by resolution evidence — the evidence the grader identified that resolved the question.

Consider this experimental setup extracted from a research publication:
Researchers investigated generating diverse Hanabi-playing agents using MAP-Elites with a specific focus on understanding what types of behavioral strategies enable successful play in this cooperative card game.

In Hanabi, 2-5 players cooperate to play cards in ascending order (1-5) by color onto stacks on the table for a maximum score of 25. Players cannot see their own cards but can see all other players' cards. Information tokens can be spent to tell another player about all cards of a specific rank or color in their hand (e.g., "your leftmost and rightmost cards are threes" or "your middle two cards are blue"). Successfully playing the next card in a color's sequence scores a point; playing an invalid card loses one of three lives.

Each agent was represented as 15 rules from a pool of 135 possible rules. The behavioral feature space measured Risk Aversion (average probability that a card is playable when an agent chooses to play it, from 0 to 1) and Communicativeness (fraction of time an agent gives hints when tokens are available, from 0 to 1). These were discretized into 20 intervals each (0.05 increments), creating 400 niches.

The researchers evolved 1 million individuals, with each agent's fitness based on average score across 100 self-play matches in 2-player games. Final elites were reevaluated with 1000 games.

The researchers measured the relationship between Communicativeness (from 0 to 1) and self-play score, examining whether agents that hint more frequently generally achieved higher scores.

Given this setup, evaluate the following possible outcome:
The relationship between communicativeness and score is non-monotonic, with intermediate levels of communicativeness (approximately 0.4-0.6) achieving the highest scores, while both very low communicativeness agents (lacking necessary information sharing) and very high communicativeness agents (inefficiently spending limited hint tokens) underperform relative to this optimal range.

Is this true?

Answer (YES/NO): YES